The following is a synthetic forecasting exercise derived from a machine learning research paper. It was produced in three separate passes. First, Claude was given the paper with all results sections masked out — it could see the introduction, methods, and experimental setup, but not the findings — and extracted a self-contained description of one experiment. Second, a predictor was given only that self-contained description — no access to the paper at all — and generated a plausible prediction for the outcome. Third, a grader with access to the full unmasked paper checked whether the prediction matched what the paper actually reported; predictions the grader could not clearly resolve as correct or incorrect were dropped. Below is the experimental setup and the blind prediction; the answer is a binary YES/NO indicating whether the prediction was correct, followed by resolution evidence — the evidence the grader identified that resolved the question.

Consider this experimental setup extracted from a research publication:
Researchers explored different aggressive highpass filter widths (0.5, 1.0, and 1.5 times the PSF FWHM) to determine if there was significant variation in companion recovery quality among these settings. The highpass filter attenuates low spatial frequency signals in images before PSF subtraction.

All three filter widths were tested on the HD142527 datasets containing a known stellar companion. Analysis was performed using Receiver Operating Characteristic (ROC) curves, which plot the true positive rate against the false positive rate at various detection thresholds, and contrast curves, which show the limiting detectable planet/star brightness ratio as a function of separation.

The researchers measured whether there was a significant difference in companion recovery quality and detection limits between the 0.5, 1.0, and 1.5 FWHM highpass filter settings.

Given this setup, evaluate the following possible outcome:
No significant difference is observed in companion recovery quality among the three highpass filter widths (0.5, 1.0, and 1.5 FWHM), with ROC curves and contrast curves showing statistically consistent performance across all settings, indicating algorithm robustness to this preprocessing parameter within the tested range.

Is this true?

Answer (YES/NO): YES